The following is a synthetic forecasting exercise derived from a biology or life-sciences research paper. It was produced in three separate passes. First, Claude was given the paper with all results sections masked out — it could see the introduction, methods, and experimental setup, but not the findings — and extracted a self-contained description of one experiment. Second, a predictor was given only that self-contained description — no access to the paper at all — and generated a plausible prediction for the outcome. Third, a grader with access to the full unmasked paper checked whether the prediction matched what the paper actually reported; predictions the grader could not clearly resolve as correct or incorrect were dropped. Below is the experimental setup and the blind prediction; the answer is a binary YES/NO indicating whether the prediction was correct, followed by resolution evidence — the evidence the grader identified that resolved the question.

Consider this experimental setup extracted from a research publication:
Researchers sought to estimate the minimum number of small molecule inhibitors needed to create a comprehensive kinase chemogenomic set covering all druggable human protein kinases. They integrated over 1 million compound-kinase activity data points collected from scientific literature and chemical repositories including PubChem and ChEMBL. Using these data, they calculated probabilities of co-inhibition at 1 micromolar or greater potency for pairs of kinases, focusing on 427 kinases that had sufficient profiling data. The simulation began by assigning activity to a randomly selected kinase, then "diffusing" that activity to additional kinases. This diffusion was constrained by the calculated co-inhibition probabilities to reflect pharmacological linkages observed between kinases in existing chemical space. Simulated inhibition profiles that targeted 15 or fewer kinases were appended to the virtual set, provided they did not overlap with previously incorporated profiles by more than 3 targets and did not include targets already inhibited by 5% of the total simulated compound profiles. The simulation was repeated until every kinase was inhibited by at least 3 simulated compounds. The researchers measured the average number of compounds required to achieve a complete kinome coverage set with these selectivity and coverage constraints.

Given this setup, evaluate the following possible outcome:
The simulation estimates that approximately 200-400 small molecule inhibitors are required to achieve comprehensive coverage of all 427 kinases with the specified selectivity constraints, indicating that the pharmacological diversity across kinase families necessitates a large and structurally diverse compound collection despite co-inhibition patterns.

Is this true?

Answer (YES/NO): NO